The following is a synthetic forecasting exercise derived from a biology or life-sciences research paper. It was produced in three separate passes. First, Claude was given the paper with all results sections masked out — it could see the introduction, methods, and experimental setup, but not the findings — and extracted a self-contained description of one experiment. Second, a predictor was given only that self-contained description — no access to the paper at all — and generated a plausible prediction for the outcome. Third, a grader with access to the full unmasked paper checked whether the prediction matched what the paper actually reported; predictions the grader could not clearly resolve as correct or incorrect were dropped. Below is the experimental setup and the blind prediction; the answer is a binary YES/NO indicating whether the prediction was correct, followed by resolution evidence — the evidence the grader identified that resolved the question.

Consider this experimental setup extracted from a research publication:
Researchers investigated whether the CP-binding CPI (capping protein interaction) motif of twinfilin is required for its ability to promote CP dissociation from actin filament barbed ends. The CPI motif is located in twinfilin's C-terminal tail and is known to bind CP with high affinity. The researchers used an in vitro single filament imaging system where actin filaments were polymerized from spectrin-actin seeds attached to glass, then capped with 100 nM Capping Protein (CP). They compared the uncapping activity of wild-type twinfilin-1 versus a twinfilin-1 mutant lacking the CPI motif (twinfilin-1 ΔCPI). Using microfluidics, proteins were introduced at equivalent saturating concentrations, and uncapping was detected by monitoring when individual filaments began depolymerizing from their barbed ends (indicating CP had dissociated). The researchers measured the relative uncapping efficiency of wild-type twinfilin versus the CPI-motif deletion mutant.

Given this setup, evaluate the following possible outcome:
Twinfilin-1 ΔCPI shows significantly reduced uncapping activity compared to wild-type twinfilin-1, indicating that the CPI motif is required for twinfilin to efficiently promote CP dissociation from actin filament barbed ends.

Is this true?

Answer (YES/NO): NO